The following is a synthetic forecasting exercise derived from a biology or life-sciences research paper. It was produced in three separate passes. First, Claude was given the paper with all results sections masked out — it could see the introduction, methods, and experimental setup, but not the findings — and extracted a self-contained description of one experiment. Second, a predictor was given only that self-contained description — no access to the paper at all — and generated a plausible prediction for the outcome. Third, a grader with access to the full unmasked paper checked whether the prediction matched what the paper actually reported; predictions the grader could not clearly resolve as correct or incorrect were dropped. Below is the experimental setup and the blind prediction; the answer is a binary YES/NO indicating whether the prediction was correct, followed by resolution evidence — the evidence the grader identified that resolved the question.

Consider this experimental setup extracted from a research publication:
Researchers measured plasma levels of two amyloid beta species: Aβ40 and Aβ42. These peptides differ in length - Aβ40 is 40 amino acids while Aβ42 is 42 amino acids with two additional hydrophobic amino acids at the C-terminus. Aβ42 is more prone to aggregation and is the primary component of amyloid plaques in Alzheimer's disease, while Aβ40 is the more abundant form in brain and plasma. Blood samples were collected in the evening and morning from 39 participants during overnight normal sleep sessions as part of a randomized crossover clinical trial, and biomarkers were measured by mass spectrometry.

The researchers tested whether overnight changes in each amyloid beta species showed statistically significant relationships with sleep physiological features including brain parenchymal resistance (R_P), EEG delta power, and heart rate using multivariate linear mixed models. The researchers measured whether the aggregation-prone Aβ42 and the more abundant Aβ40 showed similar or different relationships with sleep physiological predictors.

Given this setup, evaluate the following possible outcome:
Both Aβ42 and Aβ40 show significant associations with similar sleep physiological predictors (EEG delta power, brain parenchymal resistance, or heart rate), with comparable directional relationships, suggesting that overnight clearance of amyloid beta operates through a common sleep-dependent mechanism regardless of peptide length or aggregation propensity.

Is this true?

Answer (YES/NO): NO